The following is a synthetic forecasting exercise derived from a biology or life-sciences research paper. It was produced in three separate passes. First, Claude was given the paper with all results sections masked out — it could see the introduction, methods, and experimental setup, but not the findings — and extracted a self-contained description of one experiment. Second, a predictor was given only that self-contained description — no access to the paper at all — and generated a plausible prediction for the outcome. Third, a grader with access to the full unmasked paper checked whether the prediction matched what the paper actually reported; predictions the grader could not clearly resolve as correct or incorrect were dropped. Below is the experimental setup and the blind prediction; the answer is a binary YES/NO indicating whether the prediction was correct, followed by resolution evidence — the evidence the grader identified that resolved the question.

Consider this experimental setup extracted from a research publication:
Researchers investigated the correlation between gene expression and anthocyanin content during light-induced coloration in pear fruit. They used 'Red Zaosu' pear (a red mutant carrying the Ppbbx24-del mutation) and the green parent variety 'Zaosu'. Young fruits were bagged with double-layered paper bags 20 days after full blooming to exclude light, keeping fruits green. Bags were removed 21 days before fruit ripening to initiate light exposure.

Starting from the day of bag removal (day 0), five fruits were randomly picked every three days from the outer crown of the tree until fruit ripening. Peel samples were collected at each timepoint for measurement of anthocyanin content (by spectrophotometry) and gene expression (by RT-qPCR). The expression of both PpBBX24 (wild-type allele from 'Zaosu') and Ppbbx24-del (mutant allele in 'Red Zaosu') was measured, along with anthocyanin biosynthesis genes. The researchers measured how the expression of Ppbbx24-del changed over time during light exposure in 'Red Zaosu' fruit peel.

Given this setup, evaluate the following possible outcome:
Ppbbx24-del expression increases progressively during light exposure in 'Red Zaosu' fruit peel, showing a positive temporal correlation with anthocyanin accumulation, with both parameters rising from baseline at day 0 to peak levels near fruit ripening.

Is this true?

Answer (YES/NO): NO